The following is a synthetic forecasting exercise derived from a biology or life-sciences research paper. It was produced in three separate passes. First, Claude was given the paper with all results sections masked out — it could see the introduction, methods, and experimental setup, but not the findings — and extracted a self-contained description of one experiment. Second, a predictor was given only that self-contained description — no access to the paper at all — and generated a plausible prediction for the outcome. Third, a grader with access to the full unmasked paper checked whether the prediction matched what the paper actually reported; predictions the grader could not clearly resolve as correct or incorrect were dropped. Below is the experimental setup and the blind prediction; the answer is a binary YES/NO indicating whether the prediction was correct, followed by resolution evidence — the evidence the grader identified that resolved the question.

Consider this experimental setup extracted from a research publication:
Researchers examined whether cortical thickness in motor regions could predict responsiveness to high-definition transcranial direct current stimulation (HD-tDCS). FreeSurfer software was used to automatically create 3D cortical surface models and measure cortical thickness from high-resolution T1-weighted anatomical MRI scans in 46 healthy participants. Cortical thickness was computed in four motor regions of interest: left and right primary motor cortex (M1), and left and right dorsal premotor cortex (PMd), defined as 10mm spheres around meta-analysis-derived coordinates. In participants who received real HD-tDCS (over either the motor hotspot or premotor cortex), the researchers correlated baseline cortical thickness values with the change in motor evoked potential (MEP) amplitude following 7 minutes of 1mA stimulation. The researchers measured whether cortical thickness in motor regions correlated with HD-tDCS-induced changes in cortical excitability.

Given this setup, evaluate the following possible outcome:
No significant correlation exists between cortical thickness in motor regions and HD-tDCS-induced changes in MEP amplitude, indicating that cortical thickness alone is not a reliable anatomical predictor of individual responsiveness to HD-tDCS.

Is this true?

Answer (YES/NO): YES